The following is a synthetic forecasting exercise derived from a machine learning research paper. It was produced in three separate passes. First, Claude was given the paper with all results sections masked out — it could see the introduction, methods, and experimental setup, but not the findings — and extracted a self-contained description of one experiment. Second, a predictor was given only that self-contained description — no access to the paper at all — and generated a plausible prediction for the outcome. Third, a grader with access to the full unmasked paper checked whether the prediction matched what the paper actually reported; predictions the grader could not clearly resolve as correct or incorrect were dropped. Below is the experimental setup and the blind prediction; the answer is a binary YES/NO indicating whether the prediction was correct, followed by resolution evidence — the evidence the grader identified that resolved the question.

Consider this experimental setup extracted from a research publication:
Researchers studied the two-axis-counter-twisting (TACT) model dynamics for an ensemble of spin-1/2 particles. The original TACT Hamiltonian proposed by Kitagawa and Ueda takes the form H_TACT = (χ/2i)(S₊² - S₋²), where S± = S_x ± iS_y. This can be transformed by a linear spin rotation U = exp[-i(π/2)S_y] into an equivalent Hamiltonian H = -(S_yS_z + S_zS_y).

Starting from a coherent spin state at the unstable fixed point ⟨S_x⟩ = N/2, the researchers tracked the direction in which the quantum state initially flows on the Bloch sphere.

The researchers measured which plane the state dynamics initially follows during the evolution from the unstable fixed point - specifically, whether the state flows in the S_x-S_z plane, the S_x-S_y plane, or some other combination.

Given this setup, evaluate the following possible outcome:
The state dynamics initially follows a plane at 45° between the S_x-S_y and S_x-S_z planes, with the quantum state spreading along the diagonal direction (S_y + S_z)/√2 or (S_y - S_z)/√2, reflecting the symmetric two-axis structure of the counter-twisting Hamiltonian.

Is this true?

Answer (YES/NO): NO